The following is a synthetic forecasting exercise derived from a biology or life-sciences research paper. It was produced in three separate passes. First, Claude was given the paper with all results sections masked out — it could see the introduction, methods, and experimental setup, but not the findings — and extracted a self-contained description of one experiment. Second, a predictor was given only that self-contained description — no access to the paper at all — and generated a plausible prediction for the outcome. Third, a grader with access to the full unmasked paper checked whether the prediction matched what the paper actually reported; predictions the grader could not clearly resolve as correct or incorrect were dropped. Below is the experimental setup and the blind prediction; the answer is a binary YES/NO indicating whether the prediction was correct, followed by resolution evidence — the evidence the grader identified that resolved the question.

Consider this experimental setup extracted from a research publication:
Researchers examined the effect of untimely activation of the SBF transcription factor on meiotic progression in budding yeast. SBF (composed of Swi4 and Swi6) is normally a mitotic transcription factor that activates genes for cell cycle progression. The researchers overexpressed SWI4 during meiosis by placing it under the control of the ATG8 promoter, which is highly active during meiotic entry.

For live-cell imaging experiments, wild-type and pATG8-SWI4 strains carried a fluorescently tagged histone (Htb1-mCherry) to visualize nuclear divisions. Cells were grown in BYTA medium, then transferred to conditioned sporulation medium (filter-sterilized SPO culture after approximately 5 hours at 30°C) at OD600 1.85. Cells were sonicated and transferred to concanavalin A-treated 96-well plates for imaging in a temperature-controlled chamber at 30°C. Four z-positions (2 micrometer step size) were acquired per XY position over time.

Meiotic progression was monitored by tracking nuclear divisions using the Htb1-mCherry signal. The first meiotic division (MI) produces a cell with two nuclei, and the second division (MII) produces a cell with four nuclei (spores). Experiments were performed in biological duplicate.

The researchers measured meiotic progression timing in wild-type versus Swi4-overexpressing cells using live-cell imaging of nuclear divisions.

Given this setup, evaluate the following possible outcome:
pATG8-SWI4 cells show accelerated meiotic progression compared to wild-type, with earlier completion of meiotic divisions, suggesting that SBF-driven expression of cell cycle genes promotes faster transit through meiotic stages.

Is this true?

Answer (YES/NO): NO